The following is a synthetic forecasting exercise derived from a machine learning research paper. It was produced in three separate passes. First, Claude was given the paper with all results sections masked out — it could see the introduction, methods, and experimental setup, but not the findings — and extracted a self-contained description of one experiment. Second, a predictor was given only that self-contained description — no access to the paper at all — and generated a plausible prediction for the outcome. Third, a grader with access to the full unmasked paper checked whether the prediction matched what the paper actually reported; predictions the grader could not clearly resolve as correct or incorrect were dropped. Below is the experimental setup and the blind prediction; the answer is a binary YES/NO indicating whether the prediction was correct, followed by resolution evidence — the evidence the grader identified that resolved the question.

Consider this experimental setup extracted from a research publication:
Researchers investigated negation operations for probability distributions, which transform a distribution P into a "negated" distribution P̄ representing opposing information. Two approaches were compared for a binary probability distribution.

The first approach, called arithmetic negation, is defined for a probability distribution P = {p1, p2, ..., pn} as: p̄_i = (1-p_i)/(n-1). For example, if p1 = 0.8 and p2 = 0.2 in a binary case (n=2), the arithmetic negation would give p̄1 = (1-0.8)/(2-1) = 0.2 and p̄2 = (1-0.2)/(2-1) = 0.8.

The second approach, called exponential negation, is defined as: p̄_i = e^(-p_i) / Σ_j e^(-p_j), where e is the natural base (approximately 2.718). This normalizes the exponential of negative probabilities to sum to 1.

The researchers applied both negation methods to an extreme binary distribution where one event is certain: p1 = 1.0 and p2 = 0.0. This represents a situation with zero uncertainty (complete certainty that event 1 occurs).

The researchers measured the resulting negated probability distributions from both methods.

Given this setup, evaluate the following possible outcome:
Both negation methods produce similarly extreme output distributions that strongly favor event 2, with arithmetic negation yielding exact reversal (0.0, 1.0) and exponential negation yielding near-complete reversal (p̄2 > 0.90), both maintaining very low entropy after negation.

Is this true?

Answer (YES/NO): NO